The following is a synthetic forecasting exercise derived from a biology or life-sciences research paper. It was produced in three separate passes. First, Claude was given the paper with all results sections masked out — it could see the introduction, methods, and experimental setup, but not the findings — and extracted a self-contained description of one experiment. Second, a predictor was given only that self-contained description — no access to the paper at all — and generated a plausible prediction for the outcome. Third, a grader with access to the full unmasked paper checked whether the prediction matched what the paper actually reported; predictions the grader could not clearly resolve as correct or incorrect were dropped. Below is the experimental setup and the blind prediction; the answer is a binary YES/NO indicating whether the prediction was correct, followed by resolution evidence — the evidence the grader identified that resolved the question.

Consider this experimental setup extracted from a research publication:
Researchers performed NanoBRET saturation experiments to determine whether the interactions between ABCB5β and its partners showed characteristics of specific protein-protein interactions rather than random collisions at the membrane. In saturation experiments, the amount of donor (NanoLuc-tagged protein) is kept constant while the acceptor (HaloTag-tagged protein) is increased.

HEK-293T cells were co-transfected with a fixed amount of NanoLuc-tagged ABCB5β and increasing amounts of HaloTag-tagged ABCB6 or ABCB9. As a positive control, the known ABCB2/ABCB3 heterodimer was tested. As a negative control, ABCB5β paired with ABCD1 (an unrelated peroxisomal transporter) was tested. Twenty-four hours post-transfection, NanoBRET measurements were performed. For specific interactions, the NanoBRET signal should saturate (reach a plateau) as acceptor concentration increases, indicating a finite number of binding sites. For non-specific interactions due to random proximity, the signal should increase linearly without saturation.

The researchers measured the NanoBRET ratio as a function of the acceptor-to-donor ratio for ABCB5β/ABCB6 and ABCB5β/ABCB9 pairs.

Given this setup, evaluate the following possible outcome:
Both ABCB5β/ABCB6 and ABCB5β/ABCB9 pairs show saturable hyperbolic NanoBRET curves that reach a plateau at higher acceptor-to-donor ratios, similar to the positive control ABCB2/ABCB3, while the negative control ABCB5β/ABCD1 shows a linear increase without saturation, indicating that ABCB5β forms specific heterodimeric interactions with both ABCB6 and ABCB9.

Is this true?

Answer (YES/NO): YES